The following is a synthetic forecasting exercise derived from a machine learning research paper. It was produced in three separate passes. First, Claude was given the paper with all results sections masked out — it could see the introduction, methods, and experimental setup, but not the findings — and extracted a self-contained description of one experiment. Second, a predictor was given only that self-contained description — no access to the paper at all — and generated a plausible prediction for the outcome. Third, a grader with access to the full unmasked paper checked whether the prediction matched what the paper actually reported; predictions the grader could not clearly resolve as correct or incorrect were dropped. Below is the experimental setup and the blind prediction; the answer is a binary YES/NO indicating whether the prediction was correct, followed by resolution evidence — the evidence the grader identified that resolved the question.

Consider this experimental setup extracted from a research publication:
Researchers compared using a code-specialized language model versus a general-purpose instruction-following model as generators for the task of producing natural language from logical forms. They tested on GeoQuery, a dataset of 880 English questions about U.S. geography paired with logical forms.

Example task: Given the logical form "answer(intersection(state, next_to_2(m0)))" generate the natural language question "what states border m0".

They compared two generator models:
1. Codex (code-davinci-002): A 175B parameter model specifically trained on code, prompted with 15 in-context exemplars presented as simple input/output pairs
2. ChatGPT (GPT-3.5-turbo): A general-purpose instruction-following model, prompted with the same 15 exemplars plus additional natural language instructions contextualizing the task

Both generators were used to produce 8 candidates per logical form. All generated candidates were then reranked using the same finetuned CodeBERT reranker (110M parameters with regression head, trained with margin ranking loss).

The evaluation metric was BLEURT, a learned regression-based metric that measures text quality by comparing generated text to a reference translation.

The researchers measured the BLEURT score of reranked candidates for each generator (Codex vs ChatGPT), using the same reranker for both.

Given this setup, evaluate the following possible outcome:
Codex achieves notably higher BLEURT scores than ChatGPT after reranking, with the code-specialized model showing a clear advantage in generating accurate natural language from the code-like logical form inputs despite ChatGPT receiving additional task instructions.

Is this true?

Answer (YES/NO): YES